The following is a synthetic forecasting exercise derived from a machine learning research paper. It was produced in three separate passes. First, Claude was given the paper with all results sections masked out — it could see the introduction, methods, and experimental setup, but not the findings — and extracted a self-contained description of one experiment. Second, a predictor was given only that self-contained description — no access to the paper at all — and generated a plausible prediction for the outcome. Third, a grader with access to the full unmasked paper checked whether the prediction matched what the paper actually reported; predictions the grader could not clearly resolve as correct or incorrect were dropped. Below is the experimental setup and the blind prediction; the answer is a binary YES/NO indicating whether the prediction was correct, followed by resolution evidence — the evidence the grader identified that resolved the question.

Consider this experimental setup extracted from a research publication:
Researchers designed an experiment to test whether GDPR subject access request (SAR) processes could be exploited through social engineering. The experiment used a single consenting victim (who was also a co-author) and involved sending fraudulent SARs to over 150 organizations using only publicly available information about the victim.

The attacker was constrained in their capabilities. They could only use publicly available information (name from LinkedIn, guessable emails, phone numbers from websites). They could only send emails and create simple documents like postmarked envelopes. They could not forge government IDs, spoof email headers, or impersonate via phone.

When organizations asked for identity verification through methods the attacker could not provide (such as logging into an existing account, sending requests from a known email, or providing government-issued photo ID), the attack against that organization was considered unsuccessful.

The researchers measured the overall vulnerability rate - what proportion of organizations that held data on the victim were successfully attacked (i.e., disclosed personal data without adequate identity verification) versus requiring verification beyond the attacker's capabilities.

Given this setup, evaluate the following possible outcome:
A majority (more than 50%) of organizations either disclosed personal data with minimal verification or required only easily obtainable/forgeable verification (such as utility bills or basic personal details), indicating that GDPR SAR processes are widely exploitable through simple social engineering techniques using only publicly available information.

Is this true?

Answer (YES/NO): NO